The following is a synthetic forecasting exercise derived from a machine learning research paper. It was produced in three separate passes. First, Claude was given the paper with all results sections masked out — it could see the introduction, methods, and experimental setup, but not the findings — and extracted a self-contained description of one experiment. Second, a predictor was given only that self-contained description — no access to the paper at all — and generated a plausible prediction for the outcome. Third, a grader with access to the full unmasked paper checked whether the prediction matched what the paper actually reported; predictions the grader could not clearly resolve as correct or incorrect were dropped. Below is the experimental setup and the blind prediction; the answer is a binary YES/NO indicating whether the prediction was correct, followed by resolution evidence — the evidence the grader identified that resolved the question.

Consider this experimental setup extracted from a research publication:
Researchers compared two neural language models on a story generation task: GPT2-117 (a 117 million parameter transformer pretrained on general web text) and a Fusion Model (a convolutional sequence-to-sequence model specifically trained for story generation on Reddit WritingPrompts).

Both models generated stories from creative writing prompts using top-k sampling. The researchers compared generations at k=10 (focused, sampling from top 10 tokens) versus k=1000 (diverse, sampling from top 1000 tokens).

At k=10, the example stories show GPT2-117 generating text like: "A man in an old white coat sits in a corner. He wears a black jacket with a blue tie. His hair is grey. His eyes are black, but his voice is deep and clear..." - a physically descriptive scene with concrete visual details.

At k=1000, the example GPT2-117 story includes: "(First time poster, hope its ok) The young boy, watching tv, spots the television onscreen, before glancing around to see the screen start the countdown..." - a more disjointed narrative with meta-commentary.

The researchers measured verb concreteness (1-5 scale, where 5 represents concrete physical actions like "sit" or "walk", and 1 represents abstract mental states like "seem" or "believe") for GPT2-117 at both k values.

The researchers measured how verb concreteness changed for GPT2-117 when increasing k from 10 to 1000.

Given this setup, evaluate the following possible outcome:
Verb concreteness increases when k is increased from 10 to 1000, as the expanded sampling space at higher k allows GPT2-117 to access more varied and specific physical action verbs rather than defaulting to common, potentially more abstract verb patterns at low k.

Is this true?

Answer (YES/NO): YES